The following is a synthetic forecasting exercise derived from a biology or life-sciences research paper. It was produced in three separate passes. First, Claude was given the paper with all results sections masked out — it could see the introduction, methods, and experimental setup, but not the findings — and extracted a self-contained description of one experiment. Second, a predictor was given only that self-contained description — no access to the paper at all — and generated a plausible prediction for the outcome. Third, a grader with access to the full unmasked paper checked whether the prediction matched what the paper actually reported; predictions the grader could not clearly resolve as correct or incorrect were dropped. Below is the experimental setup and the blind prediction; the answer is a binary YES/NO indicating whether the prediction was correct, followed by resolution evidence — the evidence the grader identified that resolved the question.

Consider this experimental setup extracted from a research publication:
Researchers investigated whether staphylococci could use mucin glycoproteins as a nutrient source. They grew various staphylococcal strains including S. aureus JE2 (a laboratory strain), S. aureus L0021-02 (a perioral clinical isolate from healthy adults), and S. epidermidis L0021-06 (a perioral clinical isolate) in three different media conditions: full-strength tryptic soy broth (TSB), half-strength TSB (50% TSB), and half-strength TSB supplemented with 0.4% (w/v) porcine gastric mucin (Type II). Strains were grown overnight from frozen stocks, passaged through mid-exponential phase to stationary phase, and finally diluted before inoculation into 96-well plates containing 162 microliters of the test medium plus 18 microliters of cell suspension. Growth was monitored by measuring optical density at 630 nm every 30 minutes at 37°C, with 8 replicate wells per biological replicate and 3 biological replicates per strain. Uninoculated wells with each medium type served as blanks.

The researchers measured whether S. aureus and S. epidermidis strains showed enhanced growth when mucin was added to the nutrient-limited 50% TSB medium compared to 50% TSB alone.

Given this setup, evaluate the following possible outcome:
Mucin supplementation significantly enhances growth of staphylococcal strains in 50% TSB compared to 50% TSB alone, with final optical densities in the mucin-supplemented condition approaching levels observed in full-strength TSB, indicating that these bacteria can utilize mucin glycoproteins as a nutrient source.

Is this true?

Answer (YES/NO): NO